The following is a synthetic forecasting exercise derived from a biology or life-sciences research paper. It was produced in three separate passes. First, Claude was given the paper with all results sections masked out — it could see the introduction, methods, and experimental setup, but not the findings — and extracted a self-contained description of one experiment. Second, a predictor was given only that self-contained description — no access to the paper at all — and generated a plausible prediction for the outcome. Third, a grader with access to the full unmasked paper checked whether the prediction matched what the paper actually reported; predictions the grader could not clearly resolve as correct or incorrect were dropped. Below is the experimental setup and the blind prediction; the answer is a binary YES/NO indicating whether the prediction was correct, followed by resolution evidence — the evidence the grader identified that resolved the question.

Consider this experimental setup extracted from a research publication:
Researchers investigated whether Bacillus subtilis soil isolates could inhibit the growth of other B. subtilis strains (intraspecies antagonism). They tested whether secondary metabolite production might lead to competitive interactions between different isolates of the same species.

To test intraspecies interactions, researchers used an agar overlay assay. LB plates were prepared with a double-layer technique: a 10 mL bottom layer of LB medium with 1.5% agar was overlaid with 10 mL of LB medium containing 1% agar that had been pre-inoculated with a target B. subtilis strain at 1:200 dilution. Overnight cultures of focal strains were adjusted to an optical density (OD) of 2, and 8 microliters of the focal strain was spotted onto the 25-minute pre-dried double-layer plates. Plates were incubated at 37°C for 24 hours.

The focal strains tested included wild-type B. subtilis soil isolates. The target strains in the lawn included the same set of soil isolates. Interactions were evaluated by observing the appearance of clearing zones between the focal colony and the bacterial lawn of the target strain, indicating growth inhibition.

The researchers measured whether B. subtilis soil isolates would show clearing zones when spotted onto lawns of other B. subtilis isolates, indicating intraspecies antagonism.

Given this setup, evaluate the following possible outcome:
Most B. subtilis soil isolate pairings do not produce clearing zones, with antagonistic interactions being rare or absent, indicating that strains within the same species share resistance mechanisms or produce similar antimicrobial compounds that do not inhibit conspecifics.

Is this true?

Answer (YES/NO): NO